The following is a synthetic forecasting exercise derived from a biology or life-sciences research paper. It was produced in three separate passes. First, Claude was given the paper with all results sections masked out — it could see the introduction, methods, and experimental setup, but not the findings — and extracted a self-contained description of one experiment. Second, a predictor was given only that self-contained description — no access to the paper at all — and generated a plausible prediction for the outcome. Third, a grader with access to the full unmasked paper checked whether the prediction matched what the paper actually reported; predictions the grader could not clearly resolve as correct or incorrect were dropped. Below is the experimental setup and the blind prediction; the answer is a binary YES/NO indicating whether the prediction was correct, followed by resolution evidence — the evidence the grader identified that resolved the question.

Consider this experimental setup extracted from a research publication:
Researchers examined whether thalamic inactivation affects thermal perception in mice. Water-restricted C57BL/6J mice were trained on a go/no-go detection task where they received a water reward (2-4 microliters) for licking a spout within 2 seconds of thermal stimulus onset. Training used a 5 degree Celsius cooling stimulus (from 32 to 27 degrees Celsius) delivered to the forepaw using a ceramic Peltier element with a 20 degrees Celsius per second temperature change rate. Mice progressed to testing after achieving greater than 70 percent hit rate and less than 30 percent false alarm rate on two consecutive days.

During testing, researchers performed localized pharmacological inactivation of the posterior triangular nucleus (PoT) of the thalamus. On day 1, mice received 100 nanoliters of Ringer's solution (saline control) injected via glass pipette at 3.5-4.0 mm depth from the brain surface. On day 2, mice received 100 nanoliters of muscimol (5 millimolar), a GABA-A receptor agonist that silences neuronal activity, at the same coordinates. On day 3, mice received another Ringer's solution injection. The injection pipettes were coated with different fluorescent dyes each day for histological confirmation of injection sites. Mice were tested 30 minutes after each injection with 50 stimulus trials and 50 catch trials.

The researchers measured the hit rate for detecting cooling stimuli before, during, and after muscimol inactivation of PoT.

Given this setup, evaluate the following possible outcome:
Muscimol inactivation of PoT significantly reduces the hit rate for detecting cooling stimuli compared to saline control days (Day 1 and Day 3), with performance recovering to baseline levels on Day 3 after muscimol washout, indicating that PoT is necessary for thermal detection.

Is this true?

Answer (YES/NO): YES